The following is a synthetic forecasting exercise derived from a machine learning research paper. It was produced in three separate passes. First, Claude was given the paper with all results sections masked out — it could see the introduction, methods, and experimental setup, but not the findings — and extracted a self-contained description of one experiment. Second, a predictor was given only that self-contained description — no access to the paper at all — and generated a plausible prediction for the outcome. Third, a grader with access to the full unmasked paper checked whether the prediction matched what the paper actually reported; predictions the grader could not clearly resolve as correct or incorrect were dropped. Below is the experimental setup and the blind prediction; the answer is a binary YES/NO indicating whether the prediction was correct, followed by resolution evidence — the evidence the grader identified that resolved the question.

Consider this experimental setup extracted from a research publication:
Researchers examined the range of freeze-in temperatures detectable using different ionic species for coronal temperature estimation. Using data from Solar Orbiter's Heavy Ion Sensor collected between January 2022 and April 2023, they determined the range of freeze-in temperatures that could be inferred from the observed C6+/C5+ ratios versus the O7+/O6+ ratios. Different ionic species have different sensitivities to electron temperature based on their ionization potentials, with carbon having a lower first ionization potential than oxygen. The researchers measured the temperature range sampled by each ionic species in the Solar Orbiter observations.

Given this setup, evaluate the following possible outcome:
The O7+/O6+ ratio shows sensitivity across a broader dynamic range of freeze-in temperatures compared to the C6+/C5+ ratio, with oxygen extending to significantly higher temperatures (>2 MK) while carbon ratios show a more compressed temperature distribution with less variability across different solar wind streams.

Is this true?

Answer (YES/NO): NO